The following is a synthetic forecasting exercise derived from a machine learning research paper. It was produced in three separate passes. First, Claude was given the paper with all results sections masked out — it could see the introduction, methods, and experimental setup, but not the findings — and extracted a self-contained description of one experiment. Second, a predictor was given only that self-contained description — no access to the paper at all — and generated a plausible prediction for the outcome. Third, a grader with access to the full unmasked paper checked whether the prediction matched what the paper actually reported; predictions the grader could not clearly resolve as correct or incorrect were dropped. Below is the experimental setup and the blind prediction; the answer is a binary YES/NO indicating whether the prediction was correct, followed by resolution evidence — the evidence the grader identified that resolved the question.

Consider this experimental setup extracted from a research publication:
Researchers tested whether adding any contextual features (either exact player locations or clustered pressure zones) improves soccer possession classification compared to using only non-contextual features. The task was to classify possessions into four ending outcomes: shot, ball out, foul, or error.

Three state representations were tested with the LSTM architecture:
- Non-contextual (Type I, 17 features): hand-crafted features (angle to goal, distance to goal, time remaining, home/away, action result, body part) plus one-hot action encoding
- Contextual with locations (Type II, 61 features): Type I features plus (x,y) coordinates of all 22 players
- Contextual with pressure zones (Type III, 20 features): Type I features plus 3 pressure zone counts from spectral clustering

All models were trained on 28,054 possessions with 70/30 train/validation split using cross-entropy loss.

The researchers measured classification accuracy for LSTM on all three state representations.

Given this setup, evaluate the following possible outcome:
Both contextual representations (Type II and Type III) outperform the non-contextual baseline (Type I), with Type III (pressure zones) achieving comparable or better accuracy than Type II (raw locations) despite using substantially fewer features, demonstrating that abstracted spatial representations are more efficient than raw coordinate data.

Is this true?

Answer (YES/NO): YES